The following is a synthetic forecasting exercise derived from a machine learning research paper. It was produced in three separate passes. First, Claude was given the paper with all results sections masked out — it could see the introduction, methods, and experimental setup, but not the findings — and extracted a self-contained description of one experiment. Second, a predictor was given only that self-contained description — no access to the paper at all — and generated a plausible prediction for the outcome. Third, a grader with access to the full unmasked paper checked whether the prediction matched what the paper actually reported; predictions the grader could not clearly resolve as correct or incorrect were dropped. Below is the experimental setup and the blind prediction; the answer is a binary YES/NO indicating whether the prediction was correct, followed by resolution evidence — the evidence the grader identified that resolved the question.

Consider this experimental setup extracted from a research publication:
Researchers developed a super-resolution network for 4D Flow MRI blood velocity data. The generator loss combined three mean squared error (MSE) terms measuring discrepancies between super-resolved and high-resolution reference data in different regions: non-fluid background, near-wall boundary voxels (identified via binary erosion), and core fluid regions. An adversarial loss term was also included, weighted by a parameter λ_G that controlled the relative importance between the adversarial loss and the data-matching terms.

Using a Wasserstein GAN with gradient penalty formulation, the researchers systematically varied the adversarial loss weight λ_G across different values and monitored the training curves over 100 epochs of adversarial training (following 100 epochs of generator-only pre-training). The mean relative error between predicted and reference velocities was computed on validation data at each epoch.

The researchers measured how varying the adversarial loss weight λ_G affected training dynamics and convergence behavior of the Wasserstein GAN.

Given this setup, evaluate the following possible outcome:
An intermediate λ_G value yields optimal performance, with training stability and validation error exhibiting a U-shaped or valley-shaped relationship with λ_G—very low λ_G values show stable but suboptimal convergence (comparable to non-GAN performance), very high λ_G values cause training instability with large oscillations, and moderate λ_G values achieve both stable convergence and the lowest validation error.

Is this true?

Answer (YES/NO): YES